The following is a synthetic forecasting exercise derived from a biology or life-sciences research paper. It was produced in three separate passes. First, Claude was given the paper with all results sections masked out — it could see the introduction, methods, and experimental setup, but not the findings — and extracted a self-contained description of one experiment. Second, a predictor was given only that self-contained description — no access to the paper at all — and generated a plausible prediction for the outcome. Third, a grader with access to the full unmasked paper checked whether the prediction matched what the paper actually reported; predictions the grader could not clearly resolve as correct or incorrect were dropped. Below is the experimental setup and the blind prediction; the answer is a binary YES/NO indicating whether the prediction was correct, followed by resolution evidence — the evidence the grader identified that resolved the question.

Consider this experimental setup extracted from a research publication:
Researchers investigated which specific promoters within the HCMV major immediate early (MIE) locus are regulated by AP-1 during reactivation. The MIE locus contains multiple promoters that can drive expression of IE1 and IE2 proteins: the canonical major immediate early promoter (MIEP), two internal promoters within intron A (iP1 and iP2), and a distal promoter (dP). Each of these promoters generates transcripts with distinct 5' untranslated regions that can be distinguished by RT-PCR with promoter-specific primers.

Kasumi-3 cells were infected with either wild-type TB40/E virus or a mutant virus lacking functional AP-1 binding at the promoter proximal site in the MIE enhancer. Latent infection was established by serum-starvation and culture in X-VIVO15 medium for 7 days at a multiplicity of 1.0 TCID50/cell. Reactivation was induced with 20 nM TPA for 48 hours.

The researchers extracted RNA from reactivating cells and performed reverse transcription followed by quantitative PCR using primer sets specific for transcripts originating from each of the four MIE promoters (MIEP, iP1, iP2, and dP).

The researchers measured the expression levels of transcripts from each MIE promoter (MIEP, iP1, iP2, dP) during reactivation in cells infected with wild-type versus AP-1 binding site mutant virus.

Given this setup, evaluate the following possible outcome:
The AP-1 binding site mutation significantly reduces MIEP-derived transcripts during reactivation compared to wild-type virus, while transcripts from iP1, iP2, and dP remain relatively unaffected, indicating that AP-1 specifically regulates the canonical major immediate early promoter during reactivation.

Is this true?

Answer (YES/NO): NO